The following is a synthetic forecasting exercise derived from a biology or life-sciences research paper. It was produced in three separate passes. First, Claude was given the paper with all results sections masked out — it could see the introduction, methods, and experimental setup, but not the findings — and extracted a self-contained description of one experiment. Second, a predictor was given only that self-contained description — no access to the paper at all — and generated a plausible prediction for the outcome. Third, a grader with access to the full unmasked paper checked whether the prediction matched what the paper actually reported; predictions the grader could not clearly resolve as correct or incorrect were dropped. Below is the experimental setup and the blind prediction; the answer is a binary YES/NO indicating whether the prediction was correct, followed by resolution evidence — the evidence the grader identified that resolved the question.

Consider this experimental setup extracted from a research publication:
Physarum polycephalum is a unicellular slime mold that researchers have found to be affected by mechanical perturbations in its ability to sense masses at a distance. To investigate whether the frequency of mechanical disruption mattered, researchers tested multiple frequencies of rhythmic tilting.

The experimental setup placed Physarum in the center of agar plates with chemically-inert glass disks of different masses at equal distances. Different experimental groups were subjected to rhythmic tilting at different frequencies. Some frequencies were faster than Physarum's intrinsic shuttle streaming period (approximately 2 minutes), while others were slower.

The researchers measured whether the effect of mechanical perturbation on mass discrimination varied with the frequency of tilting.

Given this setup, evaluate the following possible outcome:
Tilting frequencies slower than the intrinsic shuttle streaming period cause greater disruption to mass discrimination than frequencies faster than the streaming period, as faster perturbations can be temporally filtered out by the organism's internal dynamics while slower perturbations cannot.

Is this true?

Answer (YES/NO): NO